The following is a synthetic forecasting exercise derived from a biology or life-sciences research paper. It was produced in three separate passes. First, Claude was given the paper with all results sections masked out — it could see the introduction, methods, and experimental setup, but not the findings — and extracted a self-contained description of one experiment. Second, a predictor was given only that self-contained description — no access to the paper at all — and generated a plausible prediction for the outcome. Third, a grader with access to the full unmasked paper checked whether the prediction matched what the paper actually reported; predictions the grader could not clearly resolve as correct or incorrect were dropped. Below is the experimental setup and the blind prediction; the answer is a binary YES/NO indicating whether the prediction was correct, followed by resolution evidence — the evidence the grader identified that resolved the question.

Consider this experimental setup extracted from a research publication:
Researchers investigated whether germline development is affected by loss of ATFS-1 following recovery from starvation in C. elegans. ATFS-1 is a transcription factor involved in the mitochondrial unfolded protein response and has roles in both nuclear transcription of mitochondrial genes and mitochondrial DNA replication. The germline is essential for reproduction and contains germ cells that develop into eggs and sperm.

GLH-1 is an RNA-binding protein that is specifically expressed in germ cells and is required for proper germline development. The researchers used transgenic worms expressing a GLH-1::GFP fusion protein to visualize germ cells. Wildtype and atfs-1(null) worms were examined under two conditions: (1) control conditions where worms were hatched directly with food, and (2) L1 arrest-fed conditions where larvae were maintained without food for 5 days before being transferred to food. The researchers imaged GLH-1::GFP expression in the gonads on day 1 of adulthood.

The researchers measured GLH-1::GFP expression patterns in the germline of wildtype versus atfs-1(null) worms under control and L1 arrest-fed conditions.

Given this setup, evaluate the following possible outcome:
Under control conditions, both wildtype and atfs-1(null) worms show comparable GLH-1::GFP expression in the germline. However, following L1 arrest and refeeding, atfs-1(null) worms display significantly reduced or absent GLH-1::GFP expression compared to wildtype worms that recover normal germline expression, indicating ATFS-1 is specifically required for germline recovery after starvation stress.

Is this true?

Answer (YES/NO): YES